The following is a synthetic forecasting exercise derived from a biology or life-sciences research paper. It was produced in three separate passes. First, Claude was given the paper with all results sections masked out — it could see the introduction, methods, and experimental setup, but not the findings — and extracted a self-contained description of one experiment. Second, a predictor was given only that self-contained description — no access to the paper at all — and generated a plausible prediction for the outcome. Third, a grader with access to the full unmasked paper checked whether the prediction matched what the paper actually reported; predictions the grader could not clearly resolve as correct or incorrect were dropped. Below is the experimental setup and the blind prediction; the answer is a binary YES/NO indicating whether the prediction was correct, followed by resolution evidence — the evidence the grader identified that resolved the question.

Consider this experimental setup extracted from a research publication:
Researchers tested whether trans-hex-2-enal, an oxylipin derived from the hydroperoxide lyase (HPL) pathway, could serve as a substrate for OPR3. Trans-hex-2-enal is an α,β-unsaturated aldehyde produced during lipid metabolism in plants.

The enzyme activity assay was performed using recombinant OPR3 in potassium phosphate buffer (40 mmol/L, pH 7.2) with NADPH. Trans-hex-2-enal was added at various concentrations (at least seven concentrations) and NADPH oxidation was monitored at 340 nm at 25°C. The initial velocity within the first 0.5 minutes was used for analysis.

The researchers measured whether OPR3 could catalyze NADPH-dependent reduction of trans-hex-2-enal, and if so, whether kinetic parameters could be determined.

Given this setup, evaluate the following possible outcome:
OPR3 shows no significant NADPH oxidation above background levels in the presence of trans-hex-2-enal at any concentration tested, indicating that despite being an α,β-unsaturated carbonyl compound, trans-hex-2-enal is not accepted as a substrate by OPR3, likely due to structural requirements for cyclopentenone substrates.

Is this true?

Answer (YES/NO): NO